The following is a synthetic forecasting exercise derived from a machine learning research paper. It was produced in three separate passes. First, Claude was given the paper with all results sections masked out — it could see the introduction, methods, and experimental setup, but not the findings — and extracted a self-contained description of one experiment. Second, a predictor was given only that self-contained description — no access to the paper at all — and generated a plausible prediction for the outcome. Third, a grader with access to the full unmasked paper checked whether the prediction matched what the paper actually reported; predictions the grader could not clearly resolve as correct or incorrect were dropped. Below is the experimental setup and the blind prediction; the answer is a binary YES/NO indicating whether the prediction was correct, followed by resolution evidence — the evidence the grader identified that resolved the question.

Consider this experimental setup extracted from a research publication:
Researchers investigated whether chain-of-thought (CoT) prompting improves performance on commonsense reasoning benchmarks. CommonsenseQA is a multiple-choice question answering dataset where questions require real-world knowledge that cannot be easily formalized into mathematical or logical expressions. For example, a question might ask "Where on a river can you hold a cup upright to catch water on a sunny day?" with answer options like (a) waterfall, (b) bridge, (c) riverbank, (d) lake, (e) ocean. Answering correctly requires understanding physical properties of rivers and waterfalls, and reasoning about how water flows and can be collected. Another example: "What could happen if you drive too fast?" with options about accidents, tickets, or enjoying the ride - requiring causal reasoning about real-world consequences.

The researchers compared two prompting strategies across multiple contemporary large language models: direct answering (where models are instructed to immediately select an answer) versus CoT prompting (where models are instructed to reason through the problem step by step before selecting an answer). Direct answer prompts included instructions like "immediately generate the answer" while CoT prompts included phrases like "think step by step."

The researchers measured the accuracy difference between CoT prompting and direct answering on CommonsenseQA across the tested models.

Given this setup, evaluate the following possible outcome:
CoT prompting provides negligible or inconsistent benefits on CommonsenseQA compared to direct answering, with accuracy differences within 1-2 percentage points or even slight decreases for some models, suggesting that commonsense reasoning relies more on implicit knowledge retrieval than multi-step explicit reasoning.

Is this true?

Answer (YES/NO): YES